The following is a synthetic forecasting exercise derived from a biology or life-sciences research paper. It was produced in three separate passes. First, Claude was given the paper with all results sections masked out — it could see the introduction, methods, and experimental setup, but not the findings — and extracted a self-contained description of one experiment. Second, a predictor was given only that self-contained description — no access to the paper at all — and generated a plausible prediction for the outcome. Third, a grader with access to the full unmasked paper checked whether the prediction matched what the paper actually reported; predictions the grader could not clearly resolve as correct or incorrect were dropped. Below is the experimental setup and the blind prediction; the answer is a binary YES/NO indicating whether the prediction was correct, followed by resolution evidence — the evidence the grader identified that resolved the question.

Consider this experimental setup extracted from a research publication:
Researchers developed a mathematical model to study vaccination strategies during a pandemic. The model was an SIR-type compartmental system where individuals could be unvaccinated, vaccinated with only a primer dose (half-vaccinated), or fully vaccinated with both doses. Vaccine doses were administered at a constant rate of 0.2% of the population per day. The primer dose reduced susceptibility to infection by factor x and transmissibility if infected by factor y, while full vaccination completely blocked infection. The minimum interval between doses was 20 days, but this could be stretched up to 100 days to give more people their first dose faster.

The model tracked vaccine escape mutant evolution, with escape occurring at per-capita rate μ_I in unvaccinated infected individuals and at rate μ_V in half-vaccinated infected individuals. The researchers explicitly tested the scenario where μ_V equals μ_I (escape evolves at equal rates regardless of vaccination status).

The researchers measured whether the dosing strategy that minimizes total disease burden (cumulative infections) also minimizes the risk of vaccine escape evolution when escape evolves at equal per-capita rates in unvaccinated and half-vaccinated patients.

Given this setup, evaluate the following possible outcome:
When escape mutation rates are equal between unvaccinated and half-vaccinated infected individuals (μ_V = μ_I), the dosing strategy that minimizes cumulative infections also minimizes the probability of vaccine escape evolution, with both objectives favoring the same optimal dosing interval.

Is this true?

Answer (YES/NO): YES